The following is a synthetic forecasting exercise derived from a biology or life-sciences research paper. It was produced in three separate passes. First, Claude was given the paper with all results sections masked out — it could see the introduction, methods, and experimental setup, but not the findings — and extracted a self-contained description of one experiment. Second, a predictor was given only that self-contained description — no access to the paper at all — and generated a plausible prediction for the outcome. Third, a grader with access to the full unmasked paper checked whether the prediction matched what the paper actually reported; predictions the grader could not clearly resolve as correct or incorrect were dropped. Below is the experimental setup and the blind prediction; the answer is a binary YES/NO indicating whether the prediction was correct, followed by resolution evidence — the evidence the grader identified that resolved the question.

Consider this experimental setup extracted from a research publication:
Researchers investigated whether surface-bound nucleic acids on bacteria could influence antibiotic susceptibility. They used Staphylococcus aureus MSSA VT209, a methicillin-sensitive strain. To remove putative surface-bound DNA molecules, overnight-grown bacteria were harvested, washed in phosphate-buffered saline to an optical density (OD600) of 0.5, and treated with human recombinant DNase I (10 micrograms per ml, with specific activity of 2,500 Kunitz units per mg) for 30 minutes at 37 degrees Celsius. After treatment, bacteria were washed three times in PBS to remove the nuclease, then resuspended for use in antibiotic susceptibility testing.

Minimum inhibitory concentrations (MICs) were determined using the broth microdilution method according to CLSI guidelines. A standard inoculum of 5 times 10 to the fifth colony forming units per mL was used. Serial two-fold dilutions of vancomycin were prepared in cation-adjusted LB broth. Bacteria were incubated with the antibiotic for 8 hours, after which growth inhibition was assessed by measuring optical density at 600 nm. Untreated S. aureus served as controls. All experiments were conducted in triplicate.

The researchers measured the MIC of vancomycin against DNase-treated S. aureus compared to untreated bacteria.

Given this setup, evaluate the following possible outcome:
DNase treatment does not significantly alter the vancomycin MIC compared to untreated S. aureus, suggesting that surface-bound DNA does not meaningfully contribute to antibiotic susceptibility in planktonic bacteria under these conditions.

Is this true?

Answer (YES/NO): YES